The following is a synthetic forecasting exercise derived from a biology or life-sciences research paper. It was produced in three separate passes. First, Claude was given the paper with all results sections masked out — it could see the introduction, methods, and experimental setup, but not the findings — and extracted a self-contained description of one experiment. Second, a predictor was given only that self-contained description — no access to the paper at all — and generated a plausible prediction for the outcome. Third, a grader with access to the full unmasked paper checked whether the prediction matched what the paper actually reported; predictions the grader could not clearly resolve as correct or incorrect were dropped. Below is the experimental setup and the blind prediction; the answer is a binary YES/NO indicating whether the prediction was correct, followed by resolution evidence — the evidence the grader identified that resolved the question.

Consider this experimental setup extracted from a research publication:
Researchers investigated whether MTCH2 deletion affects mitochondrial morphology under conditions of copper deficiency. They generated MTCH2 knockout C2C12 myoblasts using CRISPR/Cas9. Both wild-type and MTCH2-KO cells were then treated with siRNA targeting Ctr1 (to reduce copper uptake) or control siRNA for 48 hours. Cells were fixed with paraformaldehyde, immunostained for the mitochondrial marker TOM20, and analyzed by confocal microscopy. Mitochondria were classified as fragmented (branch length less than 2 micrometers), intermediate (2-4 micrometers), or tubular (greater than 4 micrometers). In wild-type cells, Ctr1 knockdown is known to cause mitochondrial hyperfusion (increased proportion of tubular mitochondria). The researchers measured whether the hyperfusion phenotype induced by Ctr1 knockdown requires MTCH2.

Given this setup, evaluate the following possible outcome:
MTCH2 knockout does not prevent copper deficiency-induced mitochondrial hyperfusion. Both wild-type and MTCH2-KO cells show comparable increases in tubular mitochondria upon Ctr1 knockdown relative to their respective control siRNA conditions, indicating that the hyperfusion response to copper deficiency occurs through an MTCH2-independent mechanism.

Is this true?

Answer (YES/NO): NO